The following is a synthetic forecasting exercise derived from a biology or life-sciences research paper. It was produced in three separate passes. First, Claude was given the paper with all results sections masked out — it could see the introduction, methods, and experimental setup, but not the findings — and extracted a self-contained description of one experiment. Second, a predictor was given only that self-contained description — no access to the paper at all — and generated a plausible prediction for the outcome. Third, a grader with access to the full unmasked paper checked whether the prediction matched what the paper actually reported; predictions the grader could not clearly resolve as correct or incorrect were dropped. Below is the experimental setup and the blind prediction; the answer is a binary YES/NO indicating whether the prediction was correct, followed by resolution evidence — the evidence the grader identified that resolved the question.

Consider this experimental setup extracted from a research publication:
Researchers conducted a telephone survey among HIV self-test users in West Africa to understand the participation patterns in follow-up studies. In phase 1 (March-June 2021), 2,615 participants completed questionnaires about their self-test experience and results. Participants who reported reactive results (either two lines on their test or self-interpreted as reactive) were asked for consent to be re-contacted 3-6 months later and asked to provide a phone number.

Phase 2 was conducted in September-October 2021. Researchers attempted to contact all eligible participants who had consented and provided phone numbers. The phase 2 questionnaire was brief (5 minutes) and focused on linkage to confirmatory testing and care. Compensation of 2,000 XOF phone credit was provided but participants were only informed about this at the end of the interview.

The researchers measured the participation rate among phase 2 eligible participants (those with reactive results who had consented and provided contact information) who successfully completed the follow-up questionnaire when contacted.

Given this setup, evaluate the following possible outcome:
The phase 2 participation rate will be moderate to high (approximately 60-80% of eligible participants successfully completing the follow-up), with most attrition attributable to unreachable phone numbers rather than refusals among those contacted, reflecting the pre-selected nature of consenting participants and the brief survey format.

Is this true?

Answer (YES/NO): YES